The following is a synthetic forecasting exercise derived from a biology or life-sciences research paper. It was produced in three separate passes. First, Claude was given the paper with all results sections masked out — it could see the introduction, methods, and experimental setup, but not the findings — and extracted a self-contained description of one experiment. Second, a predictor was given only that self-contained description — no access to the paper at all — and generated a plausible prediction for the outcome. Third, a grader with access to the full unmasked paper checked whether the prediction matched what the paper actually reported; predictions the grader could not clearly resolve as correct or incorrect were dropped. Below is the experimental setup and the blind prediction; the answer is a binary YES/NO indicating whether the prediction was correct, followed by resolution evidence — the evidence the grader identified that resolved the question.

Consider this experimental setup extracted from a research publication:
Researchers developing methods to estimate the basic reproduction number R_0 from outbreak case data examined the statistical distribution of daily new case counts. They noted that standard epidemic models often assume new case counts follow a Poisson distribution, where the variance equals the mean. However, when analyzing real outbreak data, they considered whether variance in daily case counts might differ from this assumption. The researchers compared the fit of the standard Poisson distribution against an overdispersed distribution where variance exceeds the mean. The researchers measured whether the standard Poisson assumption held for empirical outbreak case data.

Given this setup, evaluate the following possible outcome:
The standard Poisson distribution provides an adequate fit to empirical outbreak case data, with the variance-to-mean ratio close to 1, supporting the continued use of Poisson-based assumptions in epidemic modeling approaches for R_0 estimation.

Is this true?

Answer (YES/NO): NO